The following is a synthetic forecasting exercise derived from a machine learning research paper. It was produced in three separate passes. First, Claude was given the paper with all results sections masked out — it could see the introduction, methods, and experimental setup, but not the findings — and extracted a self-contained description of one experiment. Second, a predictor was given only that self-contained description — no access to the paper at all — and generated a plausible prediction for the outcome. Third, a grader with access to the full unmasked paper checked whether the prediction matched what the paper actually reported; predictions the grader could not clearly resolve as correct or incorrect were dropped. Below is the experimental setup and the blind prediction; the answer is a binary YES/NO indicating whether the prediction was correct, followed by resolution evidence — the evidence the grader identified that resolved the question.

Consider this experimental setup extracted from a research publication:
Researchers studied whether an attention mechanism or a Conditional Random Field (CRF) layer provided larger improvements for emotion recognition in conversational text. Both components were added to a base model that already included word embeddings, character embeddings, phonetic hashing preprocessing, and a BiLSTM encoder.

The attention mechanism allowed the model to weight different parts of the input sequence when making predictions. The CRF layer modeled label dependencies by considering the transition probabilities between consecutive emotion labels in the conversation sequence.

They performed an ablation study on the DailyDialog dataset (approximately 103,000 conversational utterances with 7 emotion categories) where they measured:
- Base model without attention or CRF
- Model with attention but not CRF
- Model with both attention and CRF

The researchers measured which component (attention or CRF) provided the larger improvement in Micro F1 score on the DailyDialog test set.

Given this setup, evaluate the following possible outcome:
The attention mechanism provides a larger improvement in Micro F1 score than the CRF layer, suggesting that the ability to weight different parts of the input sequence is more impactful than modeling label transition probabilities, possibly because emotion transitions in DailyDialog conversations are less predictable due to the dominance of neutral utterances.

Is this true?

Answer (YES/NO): NO